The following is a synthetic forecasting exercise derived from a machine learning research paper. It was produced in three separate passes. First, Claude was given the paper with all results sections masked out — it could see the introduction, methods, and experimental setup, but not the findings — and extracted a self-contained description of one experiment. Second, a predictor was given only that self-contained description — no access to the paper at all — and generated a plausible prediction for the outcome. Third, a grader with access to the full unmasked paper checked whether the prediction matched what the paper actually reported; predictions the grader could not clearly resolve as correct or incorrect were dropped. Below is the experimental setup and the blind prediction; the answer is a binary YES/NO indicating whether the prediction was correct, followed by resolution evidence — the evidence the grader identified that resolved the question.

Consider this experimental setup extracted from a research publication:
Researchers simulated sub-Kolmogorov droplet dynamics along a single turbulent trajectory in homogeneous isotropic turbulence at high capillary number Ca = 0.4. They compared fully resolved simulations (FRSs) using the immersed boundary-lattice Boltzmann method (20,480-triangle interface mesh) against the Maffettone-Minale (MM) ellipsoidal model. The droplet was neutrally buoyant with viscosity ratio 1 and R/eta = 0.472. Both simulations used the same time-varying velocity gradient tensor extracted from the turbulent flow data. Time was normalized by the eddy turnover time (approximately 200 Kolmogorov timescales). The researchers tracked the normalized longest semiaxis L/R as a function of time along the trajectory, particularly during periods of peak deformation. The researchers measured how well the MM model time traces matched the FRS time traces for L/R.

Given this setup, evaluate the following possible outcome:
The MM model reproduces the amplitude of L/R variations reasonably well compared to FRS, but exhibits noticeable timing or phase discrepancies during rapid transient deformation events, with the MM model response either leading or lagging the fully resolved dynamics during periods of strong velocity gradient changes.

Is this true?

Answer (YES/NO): NO